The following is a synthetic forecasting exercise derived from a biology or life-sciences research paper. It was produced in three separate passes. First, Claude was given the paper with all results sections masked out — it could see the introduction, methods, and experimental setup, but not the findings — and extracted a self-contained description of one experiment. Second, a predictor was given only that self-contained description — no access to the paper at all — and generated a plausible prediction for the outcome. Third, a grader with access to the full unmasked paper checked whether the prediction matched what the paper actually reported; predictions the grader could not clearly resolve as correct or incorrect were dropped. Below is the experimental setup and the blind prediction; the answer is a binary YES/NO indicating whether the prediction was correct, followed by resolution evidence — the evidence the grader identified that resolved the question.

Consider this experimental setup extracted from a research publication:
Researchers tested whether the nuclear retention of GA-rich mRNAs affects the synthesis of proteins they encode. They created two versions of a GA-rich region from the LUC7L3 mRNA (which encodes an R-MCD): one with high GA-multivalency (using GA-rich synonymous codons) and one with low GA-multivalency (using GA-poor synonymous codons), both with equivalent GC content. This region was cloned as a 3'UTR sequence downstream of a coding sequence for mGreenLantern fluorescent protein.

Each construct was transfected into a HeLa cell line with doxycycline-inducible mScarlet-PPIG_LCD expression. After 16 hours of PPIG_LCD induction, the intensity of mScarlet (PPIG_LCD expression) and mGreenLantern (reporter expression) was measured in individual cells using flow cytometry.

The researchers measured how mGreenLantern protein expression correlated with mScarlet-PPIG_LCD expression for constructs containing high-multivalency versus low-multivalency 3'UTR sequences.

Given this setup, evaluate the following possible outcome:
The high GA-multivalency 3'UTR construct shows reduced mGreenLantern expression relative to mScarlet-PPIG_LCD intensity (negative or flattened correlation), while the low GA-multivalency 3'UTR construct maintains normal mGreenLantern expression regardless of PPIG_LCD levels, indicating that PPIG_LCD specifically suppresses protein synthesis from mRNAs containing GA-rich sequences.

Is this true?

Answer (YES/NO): NO